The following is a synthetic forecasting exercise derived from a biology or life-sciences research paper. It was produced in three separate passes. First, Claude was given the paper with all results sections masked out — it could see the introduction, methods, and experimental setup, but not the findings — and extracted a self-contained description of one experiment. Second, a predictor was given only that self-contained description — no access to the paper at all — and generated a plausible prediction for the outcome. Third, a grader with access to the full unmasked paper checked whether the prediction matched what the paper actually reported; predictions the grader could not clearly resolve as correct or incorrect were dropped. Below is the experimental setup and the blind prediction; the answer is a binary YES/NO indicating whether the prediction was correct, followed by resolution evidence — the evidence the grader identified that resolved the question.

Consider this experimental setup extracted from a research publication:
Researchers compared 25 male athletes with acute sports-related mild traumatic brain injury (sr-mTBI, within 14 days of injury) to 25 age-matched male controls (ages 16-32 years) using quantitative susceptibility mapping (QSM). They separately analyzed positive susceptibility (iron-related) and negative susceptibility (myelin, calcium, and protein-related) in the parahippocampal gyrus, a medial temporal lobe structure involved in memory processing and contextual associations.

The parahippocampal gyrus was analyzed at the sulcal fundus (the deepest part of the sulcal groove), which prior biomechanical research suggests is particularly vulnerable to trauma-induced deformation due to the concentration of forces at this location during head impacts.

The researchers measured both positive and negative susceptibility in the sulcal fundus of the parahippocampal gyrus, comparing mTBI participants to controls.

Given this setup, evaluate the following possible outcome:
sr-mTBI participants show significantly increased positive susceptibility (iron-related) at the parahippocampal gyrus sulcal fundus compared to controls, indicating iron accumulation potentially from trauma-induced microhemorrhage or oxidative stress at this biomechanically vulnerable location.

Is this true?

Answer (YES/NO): YES